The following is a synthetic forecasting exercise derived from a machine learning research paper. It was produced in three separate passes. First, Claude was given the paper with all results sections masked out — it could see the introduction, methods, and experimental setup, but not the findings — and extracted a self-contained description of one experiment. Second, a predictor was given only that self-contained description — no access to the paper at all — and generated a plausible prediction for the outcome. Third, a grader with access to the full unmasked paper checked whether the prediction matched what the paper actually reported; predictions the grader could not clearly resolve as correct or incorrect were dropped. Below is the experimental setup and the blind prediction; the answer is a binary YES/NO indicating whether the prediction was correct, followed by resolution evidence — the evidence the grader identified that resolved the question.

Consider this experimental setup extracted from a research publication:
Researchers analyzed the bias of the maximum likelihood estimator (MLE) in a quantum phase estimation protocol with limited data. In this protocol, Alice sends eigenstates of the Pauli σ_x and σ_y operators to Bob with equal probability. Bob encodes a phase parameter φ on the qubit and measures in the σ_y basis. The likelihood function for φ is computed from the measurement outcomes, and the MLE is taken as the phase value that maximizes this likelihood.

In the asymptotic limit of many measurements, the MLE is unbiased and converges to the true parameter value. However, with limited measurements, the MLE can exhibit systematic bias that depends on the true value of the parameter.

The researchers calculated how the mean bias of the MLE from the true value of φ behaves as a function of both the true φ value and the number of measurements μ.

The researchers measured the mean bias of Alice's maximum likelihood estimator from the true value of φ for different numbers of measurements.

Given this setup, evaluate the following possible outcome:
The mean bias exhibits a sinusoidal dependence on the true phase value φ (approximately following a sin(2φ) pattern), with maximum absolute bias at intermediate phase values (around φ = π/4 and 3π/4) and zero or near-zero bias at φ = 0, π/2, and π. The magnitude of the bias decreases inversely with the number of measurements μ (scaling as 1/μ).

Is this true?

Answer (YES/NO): NO